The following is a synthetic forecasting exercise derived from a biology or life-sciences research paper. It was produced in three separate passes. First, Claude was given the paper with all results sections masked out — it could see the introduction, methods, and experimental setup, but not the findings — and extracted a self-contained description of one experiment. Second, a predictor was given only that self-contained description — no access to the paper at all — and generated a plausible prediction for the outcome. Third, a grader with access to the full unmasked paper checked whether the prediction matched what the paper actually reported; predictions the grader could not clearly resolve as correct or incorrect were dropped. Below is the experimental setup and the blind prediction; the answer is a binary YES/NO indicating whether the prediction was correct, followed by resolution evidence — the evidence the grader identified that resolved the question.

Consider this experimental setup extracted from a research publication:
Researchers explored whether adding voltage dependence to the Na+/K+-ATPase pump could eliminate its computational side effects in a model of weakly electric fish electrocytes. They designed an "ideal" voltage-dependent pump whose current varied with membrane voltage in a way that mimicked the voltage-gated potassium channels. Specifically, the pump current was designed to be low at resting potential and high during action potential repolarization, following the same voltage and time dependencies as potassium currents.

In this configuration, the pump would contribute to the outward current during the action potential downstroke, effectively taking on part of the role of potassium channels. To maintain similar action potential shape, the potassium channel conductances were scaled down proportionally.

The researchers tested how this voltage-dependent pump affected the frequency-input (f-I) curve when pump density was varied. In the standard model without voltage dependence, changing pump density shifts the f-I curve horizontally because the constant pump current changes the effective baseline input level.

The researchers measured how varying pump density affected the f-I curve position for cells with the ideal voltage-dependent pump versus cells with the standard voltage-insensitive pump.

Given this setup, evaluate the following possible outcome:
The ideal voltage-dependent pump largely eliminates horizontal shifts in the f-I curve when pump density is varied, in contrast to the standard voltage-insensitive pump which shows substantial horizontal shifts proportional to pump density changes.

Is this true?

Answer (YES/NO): YES